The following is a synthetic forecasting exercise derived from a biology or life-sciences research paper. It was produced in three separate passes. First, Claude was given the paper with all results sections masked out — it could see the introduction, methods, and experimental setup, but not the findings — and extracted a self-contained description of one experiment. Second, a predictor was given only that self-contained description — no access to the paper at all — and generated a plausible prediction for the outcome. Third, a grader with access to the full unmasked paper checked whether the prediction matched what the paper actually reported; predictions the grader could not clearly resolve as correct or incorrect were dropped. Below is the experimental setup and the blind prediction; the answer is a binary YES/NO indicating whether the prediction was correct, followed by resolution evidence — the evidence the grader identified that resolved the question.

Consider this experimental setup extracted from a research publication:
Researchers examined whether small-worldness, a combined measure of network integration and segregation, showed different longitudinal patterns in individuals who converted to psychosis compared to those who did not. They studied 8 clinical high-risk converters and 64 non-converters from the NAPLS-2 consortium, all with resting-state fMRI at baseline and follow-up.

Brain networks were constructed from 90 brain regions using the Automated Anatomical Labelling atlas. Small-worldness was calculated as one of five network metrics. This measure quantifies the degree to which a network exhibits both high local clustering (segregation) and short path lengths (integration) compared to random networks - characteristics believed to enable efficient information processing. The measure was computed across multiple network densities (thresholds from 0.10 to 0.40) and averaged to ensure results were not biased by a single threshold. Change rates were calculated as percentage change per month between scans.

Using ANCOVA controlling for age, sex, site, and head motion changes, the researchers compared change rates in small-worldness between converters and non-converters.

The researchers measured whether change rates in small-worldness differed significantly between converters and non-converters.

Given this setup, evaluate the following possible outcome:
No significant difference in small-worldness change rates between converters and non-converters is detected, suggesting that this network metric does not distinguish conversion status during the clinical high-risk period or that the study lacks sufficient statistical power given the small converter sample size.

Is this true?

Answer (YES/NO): YES